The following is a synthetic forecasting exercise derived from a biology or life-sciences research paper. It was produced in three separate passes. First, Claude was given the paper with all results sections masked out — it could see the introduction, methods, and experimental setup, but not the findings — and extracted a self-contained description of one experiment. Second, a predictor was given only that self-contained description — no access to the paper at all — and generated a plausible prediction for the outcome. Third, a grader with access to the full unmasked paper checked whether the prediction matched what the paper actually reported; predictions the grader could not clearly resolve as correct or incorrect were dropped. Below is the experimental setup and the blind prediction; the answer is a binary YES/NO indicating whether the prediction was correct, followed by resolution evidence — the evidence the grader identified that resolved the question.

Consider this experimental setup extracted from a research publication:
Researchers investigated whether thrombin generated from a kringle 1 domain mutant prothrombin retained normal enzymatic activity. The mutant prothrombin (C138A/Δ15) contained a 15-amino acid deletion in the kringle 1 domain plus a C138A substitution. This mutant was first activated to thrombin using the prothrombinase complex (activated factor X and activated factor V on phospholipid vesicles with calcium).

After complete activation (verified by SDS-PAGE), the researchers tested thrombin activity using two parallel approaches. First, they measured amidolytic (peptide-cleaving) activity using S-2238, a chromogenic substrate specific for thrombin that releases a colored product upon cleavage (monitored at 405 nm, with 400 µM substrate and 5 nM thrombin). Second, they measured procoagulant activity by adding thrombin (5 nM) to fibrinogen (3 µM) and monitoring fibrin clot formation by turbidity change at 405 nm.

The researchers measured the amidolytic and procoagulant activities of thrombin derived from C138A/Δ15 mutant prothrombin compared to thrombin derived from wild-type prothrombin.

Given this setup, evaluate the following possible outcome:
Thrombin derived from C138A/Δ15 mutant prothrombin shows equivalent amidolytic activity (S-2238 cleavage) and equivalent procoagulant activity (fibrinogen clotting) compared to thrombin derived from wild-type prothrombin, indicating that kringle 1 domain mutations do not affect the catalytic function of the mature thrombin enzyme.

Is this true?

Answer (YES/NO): NO